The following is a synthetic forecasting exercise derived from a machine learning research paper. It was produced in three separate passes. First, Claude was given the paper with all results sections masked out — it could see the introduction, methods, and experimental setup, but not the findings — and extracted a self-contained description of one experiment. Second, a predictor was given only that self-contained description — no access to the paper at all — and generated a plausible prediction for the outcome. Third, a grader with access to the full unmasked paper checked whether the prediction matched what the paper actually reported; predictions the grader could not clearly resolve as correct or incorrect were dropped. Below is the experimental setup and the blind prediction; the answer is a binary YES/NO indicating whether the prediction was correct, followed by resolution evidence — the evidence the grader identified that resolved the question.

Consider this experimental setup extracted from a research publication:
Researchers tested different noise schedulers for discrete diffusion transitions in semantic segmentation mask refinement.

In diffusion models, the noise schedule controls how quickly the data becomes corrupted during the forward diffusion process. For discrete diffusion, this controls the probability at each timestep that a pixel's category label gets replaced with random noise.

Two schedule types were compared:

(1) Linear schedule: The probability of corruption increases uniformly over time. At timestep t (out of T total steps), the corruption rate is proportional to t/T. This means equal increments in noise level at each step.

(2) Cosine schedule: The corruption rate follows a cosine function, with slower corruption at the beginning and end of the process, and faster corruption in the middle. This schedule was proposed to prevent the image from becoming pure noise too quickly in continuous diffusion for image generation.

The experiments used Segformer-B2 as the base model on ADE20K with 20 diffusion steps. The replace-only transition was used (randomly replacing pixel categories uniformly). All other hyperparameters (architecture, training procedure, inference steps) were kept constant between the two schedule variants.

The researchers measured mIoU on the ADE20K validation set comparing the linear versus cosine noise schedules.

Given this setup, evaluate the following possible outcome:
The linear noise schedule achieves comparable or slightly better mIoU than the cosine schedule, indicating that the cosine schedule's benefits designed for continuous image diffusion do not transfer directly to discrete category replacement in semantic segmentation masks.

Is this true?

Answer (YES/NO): YES